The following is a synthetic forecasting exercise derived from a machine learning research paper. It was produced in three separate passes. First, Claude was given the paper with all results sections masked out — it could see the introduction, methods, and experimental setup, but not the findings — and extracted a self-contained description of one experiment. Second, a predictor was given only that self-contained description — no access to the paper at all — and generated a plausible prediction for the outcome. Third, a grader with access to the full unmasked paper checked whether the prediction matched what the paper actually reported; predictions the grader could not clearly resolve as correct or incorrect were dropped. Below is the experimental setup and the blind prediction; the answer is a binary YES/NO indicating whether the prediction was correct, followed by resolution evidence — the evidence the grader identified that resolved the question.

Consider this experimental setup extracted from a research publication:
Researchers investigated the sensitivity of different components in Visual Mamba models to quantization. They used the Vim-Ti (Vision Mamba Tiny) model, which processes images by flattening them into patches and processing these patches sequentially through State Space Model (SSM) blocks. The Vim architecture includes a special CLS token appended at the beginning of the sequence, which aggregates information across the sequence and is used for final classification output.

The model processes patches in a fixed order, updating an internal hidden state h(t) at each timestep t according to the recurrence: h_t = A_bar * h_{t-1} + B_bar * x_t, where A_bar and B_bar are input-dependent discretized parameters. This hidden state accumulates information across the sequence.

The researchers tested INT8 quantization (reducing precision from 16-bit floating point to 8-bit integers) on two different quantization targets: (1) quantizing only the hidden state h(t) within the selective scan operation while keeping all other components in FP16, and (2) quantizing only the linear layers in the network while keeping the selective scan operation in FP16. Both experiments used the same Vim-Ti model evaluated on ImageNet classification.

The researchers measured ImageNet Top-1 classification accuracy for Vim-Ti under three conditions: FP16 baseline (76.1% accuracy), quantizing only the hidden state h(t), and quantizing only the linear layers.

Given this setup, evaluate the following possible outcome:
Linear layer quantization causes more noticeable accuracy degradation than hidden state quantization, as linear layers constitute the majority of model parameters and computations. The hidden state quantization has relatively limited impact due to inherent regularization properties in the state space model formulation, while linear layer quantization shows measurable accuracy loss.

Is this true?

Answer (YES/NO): NO